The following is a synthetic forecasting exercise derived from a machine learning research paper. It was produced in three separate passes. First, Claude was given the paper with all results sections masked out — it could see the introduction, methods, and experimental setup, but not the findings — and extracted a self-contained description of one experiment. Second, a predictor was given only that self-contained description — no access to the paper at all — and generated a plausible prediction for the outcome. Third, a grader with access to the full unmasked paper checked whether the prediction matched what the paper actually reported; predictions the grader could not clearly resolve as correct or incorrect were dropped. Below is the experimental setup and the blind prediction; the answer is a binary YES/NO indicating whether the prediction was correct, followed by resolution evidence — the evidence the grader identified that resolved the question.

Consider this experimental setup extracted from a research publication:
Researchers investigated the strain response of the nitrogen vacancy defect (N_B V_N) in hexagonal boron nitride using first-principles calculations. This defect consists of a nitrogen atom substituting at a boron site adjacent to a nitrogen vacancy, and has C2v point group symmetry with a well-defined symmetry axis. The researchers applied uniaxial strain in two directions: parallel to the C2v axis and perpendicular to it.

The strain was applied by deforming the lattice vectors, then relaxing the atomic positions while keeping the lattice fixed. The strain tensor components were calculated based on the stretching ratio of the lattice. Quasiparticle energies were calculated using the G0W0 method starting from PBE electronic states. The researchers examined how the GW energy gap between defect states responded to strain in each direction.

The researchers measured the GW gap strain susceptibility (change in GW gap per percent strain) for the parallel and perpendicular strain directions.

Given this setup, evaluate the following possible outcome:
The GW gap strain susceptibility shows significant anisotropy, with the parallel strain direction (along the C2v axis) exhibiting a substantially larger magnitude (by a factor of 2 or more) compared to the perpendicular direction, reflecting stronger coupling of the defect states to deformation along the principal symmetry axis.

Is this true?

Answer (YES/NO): YES